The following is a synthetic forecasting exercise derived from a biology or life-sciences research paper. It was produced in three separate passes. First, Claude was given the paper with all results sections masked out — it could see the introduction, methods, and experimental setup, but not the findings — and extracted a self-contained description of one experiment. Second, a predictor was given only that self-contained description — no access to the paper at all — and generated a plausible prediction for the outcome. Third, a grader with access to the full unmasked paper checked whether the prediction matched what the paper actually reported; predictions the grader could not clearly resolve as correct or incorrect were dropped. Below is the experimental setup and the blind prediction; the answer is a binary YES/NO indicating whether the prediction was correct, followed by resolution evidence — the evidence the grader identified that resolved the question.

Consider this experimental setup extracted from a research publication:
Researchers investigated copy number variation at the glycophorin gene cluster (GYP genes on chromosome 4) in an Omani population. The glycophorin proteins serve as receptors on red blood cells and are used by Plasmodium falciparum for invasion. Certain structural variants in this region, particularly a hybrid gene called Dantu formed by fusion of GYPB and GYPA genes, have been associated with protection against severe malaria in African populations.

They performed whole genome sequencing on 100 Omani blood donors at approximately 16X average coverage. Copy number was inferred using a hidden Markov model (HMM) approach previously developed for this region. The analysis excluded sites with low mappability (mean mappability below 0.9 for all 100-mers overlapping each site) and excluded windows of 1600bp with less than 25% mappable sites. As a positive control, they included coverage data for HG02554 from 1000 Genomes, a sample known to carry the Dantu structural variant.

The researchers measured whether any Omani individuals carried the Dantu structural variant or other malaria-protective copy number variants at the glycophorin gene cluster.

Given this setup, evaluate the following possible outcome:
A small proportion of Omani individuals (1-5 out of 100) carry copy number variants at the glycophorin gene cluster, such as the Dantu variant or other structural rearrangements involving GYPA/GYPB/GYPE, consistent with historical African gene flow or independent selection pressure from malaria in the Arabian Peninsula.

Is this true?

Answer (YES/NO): YES